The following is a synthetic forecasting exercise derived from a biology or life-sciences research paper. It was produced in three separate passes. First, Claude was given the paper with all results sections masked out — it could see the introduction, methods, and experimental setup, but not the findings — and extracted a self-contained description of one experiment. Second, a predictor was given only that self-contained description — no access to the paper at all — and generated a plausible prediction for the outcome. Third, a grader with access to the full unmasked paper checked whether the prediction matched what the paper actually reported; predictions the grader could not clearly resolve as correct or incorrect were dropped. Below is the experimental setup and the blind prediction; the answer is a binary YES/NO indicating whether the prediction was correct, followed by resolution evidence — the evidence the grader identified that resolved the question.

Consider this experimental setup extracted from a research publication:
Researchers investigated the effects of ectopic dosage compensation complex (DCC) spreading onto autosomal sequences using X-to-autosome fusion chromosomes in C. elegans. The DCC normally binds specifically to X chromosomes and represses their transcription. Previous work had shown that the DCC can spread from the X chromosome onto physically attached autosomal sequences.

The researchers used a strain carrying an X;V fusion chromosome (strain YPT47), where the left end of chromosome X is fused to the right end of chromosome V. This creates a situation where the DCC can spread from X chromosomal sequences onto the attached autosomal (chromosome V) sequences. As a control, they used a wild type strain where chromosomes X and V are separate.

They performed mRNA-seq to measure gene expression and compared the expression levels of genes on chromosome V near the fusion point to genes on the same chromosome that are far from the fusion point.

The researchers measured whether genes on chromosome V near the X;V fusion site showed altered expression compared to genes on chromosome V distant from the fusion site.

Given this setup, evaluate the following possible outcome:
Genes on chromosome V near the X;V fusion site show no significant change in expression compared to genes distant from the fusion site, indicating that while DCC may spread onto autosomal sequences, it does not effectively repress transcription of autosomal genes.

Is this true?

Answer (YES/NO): NO